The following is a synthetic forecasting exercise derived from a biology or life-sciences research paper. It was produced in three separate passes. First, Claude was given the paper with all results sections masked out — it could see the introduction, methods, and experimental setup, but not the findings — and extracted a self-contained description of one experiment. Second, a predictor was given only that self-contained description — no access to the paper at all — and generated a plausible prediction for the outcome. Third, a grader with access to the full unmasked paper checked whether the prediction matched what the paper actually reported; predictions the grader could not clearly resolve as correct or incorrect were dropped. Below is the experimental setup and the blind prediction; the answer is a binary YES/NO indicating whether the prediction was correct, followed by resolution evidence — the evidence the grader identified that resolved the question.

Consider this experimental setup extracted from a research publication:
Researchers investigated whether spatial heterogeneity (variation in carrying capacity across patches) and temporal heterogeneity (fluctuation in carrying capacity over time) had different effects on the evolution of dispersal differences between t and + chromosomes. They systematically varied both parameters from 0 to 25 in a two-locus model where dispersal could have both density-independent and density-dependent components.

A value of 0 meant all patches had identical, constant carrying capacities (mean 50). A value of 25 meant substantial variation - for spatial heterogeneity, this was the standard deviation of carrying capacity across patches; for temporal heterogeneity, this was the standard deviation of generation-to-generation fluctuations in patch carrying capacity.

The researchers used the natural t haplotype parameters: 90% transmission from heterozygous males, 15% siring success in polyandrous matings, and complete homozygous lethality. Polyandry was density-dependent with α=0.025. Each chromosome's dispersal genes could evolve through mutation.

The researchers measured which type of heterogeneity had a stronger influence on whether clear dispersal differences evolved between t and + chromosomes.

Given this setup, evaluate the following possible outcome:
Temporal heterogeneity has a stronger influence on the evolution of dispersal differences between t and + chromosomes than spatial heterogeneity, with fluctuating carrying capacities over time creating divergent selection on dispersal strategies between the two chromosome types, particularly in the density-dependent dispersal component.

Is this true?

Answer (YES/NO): YES